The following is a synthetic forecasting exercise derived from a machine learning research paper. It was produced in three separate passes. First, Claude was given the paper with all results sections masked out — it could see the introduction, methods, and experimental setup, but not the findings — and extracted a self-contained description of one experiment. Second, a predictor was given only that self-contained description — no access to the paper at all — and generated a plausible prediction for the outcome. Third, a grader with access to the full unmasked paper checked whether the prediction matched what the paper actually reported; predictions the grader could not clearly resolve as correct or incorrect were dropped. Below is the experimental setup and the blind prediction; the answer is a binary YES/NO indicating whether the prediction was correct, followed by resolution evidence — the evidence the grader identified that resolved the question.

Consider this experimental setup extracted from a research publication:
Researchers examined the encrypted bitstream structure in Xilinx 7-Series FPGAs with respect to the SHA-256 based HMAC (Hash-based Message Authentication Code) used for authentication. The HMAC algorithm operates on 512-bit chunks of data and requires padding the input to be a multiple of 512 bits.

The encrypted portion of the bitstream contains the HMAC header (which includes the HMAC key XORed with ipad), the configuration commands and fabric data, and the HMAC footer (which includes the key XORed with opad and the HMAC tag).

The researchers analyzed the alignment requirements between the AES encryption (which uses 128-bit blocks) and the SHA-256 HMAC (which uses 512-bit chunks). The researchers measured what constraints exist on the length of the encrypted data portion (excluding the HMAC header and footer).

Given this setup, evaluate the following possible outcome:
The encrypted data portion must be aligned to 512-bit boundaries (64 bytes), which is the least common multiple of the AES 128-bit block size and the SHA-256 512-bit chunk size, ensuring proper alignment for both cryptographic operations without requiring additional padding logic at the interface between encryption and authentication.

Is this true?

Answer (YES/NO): NO